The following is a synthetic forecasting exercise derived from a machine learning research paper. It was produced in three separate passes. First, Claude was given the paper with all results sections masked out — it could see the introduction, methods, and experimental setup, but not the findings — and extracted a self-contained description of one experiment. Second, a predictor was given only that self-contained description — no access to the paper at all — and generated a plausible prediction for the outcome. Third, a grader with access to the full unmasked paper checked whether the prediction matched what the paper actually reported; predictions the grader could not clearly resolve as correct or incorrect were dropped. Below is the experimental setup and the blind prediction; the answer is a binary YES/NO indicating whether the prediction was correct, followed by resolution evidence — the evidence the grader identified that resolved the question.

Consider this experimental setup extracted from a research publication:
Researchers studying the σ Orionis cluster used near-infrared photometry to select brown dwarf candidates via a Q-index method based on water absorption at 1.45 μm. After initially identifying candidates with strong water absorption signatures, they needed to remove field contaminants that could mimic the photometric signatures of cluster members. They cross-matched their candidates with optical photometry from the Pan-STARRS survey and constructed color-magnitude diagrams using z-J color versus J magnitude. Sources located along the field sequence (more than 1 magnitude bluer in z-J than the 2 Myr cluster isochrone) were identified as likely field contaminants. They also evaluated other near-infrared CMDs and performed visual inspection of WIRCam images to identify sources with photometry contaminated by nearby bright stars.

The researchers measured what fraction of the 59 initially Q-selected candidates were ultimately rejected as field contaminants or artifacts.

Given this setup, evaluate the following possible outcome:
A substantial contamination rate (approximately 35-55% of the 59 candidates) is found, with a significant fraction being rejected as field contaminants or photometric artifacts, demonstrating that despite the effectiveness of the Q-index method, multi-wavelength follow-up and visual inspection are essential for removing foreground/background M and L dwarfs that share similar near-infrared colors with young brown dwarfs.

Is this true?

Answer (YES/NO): NO